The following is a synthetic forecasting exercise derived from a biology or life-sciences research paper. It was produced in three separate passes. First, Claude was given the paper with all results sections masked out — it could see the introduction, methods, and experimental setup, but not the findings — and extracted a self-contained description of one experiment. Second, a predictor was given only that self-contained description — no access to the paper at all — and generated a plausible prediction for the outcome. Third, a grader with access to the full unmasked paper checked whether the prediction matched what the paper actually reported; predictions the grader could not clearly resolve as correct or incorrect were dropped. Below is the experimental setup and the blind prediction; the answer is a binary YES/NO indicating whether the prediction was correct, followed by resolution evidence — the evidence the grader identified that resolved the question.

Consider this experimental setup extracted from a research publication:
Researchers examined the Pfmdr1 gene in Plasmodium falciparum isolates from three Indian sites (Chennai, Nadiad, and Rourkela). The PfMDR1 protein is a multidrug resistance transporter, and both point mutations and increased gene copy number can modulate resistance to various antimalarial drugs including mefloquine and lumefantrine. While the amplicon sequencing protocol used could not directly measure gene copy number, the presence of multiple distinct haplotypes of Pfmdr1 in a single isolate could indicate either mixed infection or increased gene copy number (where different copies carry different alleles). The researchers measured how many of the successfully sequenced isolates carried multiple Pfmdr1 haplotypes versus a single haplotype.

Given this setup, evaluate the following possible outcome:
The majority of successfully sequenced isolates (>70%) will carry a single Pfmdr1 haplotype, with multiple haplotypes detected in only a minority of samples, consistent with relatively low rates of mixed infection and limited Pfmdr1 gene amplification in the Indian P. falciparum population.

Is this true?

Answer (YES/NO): YES